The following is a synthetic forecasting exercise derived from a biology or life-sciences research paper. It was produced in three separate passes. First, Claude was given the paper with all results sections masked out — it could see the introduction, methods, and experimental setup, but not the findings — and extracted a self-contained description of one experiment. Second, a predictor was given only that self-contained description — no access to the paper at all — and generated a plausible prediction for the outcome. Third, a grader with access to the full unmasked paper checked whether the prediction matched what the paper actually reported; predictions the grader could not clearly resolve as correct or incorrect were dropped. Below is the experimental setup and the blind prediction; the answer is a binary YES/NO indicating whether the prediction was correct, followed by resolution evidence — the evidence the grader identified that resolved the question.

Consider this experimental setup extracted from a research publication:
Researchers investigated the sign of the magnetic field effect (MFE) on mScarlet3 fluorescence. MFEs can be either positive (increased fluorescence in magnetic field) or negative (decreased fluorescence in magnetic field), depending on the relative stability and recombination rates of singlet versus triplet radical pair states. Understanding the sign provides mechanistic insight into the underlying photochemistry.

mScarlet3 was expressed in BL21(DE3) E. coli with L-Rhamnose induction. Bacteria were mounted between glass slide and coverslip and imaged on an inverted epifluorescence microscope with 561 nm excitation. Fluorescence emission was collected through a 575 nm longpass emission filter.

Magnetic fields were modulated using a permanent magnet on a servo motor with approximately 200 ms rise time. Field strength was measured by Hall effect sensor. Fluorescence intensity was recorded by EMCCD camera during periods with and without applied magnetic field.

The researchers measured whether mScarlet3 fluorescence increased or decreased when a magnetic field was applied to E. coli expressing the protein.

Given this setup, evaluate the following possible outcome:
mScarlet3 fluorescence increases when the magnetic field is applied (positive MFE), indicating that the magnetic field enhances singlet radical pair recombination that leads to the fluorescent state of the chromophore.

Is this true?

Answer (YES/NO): NO